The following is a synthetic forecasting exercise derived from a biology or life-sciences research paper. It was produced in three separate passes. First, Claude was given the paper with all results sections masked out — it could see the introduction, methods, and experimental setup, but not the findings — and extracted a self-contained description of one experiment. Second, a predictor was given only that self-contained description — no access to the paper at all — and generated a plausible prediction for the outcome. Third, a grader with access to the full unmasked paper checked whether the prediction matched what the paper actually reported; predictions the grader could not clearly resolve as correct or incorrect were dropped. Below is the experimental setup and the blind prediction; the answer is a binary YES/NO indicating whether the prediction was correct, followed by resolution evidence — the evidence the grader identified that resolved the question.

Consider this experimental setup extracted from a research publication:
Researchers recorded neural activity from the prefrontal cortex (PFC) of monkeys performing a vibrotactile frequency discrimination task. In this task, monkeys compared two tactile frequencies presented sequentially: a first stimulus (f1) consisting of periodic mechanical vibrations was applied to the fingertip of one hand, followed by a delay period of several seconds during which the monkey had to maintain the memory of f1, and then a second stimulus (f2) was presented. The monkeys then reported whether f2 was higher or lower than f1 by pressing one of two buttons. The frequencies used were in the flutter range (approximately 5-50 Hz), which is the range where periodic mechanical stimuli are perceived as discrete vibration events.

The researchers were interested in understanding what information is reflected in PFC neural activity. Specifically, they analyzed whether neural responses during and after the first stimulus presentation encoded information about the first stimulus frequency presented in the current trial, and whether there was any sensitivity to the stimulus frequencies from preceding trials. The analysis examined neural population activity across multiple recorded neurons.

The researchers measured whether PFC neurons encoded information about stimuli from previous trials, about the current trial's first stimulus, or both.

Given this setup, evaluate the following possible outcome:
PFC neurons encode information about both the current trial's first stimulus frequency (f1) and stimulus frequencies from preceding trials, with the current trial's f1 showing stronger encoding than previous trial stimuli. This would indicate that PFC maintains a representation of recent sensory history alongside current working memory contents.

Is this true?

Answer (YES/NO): NO